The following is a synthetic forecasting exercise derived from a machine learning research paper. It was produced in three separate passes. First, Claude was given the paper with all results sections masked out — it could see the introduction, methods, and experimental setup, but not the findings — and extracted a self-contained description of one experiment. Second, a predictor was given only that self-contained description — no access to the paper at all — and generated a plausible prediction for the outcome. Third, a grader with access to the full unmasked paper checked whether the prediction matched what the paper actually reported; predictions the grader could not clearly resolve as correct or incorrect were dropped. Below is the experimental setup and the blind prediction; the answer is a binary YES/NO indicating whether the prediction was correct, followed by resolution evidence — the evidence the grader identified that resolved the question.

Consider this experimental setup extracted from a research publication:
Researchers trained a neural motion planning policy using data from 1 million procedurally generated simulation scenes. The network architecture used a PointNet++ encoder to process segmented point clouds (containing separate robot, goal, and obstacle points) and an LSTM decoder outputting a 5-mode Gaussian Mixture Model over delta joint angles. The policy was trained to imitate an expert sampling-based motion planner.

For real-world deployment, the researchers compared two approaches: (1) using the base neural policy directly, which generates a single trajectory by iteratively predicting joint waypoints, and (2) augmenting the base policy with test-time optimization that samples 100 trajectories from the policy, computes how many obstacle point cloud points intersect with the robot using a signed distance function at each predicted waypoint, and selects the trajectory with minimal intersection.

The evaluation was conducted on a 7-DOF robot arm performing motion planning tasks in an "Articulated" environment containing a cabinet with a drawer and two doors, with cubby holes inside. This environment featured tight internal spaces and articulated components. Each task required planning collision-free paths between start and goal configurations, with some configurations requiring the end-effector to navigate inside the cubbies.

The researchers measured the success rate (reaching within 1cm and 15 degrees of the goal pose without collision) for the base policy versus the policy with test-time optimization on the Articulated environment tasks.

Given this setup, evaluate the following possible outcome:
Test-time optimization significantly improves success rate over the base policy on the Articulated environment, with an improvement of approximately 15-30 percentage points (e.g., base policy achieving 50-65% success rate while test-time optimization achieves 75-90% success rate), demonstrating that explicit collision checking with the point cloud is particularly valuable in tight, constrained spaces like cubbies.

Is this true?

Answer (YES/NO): NO